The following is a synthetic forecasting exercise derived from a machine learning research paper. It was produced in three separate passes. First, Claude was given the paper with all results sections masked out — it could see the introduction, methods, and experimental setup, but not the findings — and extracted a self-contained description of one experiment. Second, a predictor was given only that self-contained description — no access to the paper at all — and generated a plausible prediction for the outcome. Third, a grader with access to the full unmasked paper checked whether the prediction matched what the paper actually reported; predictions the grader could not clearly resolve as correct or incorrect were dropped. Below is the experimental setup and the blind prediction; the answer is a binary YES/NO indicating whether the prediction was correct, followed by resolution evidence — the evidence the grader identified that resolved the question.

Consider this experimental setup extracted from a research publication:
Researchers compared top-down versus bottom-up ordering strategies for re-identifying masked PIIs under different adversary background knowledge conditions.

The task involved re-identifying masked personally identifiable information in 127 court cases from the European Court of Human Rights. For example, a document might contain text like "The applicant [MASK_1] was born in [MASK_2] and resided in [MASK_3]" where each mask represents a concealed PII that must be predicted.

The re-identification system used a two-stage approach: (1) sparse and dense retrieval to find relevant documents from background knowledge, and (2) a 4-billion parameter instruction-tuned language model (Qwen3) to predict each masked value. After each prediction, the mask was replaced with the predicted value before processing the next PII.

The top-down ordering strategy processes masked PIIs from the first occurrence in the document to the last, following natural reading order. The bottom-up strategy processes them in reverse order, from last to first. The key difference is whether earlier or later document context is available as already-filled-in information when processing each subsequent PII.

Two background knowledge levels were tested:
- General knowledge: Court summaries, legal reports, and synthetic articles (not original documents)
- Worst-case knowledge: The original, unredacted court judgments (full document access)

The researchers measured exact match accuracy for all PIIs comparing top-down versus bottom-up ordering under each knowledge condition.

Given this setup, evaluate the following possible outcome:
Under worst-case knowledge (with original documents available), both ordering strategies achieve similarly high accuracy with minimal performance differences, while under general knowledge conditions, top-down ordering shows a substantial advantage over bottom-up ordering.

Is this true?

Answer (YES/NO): NO